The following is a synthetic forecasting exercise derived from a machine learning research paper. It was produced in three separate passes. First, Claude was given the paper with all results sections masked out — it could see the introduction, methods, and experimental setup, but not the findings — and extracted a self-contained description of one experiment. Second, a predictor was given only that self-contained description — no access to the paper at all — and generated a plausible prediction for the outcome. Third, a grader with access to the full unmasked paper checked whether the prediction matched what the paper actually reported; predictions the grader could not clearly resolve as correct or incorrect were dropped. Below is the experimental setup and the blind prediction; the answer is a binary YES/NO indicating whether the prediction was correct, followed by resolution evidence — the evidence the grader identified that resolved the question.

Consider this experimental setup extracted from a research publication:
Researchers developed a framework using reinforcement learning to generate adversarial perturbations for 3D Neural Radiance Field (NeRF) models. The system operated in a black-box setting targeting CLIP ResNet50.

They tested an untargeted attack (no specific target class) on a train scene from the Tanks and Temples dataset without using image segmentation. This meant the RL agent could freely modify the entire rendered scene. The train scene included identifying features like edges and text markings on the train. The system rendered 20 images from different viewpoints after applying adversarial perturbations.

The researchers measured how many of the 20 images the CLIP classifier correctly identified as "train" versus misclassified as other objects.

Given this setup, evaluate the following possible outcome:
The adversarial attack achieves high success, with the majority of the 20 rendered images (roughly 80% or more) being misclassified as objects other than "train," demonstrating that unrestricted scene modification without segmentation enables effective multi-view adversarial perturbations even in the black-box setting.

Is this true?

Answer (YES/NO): YES